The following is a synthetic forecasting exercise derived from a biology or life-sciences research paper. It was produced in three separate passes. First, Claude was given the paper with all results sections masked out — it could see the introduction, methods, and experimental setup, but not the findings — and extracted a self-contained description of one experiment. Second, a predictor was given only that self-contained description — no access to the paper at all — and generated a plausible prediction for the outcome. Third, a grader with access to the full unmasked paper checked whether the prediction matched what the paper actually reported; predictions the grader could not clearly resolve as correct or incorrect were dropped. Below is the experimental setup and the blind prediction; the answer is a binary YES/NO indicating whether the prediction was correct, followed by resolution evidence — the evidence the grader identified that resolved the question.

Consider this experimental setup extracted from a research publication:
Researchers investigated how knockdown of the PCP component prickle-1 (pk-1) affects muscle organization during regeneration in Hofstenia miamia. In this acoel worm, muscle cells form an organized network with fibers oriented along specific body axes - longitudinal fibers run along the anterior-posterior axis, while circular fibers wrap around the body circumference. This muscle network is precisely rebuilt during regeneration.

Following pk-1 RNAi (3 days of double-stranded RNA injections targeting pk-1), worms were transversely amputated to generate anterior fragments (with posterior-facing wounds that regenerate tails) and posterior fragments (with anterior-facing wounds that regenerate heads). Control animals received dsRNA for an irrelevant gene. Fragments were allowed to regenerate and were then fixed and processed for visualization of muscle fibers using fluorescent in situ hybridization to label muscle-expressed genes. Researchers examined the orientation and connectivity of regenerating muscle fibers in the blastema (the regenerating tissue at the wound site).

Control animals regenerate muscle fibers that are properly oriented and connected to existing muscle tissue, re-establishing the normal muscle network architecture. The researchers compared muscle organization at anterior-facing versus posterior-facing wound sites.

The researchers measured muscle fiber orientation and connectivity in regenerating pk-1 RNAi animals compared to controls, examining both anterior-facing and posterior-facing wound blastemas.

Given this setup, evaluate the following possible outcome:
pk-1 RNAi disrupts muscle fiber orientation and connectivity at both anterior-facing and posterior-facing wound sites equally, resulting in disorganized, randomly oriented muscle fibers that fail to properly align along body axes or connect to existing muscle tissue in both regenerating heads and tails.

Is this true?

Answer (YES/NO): NO